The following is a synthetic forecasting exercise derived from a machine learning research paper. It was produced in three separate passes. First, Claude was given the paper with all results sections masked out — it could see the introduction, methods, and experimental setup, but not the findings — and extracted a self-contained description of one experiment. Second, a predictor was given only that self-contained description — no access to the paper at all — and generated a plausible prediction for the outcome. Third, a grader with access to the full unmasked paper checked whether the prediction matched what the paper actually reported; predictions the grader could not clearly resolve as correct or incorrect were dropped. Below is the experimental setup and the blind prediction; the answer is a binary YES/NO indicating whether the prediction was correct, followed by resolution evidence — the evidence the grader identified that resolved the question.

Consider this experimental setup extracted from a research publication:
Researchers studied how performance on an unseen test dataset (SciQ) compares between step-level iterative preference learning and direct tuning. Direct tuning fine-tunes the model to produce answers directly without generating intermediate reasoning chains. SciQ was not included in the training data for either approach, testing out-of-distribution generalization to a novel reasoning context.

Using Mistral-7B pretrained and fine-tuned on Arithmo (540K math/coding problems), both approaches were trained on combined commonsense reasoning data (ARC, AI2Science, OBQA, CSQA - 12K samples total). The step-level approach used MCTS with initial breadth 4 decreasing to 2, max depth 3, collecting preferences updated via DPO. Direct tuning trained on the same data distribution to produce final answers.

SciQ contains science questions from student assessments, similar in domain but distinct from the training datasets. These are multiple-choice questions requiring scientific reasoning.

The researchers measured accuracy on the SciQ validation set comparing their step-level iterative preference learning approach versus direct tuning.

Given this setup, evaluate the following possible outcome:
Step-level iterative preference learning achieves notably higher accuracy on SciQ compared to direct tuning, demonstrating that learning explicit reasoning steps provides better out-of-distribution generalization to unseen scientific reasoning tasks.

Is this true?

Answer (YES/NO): YES